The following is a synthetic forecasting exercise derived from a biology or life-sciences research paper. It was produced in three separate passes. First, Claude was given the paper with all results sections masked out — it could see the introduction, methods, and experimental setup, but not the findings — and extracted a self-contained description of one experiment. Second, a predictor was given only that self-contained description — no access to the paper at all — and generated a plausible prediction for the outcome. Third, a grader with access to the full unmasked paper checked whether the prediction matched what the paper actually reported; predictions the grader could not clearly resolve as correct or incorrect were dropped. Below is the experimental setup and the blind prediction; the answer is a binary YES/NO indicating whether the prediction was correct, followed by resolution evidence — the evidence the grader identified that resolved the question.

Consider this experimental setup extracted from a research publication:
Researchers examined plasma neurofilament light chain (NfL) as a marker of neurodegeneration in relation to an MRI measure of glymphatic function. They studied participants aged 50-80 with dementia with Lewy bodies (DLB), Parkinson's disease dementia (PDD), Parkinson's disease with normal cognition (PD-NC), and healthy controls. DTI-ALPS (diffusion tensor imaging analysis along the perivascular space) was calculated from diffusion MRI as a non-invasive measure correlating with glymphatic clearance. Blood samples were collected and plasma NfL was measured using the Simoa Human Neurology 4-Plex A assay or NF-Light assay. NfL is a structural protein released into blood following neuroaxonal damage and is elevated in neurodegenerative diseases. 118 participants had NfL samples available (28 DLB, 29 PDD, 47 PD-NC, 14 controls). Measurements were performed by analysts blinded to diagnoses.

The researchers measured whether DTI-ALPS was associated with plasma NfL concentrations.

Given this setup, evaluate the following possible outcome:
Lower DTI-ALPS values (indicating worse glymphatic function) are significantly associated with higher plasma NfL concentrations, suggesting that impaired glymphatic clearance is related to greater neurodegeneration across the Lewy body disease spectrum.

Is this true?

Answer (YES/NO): NO